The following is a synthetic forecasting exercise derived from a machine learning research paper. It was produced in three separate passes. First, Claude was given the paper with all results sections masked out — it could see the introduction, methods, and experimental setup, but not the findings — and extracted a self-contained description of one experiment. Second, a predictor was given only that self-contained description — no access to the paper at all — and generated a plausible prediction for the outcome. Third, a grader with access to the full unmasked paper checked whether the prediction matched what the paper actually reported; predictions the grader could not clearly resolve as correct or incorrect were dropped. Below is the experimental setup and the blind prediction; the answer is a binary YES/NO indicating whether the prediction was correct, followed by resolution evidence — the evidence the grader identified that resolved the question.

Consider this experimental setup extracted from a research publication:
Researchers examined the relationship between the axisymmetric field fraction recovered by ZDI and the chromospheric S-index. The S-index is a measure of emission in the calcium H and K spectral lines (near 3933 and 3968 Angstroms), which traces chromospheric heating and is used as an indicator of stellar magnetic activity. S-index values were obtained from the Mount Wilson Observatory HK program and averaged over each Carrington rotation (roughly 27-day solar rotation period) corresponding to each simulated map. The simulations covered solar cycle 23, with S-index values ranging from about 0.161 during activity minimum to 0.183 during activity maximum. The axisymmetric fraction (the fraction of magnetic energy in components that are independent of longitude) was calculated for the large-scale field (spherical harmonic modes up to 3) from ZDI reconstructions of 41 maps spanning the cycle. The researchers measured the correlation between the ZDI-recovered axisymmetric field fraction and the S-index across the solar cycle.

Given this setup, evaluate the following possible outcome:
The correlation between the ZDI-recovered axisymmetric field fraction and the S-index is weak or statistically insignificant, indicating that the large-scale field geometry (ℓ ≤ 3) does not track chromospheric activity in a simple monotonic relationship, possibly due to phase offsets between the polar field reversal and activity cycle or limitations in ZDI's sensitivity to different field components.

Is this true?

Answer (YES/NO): NO